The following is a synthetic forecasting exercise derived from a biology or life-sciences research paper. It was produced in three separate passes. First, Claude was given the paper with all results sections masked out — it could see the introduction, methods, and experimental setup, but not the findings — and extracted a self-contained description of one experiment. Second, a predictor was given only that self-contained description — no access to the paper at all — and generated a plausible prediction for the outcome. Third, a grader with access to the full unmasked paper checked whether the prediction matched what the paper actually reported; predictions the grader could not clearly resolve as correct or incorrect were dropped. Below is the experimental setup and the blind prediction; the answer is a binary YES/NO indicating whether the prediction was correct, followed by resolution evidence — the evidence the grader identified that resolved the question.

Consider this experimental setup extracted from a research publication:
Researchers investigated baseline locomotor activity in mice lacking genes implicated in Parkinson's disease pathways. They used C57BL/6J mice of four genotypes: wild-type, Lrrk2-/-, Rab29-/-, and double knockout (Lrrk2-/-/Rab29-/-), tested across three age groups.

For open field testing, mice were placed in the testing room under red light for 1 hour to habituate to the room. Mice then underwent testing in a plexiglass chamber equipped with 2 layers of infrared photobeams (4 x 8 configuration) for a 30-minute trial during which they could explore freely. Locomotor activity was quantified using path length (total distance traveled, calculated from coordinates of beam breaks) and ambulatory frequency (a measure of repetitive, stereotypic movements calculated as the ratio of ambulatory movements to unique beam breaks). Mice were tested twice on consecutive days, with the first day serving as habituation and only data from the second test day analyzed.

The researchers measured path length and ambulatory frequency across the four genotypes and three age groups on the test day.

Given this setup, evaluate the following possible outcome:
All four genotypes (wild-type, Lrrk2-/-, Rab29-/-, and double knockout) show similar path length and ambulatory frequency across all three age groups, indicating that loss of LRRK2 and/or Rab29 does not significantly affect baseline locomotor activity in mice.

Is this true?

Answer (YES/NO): NO